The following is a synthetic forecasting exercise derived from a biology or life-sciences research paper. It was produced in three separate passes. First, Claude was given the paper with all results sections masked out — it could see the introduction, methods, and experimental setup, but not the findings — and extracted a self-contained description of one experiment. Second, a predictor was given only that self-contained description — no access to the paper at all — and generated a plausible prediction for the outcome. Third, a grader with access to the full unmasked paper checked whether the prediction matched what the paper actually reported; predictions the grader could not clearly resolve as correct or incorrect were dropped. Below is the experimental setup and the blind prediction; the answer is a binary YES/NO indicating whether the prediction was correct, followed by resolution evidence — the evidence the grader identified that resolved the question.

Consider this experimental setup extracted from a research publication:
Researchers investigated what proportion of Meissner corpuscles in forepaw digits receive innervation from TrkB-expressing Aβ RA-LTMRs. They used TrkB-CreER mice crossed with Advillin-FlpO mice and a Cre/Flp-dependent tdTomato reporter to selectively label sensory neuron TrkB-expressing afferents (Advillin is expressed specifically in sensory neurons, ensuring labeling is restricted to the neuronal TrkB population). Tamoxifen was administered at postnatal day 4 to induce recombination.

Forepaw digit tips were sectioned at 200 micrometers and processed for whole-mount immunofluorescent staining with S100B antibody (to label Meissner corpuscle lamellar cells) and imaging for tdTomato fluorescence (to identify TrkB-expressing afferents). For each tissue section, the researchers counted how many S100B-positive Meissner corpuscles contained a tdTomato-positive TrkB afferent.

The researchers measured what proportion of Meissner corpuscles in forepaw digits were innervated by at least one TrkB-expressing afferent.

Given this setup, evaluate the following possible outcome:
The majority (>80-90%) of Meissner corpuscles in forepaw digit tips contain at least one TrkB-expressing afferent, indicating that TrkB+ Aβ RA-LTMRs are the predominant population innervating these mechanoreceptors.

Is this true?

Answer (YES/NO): YES